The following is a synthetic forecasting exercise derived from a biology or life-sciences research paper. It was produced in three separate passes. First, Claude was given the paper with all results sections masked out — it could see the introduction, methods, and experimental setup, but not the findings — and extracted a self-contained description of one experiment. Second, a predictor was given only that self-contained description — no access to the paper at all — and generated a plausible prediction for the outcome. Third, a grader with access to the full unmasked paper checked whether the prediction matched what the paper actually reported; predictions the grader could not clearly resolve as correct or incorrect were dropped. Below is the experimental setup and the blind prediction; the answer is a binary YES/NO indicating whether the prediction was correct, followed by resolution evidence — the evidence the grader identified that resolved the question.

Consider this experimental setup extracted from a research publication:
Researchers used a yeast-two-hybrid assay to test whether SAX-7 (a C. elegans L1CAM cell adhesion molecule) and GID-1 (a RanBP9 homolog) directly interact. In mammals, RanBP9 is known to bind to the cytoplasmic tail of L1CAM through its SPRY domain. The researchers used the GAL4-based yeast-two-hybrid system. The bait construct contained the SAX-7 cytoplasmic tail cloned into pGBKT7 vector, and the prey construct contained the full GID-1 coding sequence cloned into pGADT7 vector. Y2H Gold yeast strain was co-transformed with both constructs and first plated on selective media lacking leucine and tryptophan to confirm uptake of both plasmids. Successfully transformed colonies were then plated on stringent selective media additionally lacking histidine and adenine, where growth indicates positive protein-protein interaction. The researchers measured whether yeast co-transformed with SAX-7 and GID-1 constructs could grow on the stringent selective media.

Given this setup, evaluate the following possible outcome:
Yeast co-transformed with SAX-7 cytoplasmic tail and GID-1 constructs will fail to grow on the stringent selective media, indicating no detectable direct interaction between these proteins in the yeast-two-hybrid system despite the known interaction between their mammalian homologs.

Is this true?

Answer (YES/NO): YES